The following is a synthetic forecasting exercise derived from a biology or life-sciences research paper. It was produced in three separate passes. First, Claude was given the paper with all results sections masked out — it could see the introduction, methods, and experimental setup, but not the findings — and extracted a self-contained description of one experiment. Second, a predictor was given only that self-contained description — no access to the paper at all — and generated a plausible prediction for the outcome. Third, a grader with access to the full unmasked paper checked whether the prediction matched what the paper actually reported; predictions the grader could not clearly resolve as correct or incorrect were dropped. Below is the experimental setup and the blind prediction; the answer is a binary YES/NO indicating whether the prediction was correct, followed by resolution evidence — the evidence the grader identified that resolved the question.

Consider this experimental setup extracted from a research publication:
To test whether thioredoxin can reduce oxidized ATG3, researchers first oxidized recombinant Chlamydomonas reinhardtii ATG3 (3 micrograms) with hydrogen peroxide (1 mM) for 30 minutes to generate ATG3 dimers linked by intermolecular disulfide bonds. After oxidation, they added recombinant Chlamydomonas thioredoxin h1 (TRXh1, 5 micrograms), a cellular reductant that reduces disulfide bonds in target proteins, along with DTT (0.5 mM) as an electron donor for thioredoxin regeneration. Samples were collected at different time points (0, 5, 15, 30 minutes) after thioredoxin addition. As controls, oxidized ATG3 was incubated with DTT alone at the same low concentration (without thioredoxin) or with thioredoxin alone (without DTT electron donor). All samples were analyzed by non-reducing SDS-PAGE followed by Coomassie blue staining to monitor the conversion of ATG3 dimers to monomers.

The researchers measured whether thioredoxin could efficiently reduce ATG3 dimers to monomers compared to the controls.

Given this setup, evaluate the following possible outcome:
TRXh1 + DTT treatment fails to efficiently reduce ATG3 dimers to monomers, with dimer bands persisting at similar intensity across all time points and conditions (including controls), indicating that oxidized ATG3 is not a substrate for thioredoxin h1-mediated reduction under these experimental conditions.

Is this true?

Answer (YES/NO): NO